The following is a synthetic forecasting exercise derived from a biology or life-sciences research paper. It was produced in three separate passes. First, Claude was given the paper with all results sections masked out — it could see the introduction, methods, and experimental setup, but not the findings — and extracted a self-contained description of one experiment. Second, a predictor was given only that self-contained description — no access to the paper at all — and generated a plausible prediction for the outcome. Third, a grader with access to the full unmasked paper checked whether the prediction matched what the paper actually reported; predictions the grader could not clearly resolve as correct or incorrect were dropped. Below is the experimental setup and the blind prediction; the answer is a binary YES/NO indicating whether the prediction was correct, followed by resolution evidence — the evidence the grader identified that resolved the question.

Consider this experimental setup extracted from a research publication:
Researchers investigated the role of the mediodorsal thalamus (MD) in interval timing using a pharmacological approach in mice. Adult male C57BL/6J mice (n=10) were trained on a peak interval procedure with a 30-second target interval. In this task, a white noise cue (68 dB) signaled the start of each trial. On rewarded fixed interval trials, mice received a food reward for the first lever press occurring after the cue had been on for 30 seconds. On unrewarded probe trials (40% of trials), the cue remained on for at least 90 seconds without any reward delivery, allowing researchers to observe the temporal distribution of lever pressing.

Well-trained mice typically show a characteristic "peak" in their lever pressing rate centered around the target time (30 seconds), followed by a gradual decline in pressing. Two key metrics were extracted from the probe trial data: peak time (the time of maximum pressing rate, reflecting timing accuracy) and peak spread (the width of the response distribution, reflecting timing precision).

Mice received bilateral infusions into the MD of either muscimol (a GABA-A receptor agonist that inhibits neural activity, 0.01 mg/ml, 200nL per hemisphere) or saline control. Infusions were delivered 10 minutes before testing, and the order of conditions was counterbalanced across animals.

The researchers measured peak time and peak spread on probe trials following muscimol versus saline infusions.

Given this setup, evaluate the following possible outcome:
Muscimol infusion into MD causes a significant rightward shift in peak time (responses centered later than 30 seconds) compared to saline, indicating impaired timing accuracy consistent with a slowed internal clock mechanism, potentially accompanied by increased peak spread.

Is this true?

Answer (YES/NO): YES